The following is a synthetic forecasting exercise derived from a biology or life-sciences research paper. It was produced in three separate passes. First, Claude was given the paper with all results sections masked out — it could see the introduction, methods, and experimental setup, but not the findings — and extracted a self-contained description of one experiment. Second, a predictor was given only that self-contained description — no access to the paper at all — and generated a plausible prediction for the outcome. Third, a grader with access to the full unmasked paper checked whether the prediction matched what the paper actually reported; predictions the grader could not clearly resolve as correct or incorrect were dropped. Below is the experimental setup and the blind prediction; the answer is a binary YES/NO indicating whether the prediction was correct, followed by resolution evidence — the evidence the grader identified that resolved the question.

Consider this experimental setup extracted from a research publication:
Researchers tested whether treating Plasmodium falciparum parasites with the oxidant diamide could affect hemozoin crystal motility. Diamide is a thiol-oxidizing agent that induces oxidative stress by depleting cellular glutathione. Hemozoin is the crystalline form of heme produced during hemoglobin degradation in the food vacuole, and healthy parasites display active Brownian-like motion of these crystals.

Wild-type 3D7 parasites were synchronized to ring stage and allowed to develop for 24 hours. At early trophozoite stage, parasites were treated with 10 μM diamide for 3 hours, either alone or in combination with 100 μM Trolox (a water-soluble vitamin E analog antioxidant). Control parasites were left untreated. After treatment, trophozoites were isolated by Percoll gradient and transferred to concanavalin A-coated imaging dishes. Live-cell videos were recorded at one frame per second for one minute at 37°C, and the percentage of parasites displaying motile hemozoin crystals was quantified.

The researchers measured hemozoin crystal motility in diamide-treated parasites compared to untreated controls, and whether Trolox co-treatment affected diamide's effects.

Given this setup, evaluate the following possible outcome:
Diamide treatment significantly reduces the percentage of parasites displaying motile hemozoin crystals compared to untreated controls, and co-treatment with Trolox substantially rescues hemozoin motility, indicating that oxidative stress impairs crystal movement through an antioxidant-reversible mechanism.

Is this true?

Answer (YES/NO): YES